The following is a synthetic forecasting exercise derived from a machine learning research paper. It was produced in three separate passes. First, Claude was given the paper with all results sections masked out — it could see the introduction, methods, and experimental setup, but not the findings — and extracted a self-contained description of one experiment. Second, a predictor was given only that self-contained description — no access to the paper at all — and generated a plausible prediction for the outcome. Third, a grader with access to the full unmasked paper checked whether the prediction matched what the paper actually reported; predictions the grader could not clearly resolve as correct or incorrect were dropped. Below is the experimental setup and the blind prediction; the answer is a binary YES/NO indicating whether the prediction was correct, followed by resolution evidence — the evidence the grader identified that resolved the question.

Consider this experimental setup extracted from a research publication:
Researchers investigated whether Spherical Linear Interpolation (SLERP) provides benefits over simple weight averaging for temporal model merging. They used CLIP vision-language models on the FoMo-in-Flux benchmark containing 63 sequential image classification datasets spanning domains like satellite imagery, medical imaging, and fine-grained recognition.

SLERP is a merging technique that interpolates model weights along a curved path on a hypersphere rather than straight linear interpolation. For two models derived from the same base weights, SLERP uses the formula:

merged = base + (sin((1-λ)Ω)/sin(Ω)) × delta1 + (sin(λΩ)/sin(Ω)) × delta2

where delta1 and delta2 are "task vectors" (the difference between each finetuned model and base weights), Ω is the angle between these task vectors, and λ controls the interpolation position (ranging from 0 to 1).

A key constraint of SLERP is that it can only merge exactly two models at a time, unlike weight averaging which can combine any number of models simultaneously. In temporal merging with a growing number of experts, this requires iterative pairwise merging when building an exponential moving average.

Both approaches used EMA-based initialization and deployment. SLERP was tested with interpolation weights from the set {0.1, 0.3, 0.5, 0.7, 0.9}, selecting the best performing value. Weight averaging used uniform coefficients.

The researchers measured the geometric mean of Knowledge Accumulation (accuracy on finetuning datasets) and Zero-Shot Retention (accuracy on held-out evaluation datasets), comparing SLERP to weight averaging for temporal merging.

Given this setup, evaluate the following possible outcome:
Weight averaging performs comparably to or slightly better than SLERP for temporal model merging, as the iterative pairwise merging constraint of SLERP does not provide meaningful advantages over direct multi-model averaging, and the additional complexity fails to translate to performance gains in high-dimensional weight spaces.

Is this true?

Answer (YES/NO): YES